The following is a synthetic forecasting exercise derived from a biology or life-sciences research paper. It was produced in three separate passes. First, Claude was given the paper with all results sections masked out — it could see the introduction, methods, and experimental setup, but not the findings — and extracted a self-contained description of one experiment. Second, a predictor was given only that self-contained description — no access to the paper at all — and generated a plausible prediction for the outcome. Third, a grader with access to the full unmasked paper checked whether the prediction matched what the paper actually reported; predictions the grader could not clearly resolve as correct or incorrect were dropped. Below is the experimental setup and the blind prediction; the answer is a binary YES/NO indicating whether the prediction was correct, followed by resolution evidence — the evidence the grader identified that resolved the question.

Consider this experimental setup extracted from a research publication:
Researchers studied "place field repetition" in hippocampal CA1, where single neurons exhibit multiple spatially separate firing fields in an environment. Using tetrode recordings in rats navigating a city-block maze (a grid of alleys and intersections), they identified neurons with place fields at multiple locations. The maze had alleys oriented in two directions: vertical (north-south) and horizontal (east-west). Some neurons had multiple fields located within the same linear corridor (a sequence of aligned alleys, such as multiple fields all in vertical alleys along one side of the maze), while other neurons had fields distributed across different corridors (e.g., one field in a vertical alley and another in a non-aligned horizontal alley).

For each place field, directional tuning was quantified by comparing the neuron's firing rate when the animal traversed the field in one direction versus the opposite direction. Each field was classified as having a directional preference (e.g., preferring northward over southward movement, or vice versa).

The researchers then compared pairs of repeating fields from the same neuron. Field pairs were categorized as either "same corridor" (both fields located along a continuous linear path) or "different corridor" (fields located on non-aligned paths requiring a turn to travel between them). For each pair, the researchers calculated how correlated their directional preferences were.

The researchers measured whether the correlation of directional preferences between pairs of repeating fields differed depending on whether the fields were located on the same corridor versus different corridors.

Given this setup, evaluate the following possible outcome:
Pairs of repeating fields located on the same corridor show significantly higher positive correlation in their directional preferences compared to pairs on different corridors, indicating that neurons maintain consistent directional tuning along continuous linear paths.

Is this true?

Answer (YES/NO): YES